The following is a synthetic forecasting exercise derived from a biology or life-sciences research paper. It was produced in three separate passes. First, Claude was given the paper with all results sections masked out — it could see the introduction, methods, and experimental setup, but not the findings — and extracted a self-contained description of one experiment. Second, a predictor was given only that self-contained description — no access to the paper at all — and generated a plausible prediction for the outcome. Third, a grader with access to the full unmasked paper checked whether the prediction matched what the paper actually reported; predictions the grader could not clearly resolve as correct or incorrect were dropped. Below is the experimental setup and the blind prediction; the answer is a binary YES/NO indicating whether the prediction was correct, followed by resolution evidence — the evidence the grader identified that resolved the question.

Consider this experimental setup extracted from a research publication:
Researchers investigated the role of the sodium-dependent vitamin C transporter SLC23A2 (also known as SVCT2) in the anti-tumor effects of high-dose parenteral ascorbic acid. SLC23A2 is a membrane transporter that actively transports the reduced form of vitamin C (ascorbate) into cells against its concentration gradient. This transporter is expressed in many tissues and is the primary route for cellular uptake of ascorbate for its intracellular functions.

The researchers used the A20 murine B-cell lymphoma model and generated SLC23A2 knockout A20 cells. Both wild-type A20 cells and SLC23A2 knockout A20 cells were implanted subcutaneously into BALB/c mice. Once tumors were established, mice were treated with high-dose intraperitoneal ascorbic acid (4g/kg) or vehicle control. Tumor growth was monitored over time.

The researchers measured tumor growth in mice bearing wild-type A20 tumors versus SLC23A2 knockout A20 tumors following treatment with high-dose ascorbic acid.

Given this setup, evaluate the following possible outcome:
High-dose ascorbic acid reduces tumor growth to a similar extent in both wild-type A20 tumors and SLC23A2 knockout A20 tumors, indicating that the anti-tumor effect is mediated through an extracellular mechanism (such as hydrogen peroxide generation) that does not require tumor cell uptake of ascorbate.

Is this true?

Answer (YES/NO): NO